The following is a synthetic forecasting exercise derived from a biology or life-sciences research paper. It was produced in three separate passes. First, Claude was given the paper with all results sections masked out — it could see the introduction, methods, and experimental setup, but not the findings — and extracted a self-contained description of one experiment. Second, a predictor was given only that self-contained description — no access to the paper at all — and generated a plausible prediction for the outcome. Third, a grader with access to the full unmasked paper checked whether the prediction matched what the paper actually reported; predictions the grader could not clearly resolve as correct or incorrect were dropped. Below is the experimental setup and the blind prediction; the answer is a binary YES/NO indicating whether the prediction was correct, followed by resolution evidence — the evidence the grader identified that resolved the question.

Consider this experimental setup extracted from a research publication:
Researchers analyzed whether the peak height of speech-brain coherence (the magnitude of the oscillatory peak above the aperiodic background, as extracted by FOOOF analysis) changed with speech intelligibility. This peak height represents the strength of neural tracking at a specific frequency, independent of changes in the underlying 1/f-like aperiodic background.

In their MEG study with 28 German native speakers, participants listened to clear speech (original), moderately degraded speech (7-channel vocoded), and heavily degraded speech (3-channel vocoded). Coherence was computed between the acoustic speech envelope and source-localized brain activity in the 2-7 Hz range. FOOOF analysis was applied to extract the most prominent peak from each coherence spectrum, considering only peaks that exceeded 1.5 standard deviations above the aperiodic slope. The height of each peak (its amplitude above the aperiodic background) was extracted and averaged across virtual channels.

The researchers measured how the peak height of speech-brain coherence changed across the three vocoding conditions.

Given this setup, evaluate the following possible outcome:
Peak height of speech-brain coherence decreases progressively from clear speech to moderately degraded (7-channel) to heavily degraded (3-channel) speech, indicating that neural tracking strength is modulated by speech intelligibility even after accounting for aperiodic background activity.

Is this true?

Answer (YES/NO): NO